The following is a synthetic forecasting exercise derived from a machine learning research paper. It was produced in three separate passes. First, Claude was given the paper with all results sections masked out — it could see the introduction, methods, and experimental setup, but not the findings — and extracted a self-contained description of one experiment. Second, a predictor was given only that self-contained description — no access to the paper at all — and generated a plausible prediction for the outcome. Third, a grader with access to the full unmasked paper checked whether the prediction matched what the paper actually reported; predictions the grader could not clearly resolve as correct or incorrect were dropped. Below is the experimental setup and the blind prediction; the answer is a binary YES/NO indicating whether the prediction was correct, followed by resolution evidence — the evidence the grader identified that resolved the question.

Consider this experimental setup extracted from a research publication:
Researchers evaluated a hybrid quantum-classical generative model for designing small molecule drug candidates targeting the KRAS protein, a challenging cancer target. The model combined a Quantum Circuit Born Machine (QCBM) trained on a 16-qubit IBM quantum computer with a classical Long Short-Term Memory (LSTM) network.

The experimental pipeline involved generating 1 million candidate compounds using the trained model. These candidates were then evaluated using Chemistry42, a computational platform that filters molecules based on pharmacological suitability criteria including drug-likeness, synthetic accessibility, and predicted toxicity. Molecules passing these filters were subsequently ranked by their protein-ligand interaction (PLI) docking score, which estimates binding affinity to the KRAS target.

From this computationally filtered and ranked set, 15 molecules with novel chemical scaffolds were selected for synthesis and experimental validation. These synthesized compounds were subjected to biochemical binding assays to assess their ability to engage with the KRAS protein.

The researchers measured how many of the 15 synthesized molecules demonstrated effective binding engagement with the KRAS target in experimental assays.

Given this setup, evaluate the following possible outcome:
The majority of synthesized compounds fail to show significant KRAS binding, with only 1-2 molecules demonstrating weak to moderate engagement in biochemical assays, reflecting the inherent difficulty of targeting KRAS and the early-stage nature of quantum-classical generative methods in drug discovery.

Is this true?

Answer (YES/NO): NO